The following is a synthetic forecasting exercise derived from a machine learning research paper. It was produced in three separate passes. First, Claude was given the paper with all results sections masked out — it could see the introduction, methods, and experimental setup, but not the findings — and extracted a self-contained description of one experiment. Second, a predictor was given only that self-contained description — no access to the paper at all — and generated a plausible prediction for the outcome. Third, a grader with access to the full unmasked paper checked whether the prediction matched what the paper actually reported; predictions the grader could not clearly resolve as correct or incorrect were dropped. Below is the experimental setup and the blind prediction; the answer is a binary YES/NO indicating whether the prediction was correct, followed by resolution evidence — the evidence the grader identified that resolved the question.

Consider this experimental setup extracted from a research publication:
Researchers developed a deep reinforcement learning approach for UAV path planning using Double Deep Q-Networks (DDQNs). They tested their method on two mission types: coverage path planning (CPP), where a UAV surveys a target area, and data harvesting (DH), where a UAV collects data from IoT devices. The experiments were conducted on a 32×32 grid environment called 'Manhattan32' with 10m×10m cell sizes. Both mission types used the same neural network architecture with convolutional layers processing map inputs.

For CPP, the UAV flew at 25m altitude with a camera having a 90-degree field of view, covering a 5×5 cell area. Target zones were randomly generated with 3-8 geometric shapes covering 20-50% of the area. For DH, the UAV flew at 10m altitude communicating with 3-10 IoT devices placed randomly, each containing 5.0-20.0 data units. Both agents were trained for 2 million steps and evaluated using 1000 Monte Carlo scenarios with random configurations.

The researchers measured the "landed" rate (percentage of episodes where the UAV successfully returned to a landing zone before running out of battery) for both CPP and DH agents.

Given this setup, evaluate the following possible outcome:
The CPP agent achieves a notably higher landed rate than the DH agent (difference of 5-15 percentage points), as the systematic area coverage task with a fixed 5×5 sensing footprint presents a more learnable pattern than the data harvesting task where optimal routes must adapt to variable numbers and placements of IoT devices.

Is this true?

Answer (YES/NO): NO